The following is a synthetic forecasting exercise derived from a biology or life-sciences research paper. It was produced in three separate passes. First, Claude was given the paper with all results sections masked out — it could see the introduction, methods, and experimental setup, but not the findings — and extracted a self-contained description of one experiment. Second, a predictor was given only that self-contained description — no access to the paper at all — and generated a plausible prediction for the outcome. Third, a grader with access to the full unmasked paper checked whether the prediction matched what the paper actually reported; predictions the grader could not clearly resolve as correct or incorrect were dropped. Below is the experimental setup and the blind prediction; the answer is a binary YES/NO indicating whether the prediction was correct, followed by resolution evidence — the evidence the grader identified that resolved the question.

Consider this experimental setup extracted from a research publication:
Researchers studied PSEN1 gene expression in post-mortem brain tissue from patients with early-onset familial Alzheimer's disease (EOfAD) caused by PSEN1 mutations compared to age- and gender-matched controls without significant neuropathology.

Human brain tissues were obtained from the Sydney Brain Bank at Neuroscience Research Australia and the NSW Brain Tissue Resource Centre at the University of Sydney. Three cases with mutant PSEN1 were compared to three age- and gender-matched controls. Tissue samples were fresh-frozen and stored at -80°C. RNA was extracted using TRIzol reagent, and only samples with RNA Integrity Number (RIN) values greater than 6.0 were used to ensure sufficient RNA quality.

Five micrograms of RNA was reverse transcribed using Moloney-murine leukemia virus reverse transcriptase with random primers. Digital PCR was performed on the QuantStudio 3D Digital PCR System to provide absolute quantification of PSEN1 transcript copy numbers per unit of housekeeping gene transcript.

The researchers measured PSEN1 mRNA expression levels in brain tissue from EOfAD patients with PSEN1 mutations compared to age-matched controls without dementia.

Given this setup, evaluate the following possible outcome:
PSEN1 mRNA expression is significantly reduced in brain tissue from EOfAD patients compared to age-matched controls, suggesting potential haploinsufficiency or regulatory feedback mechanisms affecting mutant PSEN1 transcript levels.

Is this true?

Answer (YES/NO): YES